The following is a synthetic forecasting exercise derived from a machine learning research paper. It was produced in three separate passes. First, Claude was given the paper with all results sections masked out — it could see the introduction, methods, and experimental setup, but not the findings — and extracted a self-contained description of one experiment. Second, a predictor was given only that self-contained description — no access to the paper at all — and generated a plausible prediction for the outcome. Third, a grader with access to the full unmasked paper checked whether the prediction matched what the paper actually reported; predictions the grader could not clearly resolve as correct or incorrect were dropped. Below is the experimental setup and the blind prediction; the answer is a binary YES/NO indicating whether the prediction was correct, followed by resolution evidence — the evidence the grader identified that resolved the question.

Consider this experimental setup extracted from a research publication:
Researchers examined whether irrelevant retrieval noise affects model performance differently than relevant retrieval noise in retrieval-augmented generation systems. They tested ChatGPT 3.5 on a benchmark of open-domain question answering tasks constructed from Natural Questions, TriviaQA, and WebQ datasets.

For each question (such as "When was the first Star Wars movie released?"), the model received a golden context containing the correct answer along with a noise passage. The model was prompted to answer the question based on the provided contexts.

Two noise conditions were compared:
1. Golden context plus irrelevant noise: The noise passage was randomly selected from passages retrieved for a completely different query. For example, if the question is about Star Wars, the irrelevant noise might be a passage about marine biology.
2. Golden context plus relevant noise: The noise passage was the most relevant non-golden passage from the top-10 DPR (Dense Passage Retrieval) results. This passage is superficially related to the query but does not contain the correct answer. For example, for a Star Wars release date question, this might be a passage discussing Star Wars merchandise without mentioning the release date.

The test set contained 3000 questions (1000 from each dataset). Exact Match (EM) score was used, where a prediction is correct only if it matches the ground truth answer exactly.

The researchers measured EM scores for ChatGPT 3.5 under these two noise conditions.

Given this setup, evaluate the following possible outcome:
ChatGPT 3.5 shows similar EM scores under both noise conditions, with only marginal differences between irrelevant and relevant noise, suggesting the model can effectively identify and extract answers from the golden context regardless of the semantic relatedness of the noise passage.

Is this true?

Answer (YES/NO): NO